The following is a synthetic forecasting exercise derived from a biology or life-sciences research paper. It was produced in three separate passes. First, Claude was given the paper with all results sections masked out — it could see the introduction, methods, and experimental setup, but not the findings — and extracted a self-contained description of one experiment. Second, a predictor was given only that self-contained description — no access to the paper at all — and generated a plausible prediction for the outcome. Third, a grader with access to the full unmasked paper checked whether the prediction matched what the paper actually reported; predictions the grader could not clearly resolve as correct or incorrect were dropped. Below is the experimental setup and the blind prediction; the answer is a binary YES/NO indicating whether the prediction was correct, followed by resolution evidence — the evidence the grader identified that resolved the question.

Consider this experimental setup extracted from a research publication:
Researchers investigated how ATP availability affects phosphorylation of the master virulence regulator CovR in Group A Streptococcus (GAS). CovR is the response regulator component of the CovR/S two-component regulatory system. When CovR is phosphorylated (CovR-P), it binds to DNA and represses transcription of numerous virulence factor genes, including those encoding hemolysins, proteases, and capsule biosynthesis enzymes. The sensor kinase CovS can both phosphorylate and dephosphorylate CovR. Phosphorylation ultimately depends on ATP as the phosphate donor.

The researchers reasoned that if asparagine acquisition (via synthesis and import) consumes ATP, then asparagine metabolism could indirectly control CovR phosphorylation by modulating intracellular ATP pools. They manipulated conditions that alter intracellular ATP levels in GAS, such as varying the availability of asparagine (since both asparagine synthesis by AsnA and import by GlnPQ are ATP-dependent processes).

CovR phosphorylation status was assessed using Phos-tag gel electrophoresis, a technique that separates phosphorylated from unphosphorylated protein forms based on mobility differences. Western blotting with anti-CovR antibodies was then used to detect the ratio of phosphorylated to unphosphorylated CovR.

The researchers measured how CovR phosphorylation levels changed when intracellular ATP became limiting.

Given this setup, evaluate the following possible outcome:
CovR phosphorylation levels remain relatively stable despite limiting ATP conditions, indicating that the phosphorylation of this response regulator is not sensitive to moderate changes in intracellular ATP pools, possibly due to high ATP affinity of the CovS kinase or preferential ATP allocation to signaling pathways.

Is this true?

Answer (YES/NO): NO